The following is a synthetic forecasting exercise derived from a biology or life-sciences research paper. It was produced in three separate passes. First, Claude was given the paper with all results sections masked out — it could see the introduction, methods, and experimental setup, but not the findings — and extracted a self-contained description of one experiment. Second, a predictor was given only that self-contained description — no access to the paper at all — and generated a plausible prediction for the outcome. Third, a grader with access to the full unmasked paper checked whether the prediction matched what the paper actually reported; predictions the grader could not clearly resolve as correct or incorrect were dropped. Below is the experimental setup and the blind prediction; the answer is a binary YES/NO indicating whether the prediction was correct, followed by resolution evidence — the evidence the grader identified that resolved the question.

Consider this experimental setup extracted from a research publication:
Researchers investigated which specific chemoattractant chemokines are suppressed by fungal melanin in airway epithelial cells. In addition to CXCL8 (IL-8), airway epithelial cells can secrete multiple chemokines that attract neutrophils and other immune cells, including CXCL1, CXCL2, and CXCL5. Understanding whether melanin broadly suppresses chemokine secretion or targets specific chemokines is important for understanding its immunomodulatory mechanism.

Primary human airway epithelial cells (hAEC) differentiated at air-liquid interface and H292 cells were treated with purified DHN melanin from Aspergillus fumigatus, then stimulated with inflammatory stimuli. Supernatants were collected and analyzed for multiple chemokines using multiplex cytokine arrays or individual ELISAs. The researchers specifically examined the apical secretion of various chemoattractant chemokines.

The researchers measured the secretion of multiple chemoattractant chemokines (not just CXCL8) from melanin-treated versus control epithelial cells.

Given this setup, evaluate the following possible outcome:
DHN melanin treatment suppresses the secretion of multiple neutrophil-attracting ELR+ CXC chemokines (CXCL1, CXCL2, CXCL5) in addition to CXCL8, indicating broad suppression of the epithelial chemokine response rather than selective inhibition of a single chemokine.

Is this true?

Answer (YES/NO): NO